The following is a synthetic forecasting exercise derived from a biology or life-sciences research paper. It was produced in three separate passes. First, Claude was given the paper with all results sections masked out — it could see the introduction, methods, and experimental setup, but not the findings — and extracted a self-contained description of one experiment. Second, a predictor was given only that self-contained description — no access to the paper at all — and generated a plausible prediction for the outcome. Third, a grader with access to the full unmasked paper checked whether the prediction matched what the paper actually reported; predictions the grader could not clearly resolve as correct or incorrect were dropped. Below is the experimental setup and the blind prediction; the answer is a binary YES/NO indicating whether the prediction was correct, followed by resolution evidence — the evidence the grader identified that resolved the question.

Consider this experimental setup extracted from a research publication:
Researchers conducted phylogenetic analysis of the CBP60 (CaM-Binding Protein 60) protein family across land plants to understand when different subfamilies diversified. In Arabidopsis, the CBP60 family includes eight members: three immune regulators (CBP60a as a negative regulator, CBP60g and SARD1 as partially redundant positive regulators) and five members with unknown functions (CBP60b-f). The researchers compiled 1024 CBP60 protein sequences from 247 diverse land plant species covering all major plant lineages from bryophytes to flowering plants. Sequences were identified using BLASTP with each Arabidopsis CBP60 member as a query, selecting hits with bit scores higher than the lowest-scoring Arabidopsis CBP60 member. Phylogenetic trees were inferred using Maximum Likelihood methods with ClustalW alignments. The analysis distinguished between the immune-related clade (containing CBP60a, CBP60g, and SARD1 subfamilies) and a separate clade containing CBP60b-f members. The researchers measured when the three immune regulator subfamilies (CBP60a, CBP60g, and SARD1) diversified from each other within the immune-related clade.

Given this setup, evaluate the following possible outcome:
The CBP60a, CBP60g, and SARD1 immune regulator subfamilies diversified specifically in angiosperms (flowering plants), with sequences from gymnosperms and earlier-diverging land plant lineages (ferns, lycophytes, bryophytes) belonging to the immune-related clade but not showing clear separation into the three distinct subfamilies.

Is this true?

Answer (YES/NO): NO